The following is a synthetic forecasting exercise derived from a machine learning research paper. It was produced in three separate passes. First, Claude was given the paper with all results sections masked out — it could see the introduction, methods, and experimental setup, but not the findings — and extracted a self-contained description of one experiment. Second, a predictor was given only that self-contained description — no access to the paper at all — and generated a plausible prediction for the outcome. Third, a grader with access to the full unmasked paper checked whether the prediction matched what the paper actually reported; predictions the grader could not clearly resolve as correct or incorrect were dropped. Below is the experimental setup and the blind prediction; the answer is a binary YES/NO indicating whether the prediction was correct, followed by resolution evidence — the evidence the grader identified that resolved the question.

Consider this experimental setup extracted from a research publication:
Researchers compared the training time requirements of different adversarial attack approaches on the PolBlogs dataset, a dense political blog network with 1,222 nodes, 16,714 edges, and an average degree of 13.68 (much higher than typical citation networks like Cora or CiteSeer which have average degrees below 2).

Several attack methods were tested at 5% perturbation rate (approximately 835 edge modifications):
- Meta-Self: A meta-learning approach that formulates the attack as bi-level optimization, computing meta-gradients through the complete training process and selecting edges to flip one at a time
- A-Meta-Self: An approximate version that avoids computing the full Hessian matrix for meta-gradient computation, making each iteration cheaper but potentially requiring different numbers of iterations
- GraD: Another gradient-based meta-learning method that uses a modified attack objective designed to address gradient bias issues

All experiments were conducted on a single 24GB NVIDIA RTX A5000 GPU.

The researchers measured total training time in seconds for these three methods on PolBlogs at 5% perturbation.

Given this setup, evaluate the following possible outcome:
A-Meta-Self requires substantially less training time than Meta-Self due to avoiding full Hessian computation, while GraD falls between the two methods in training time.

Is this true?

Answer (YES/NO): NO